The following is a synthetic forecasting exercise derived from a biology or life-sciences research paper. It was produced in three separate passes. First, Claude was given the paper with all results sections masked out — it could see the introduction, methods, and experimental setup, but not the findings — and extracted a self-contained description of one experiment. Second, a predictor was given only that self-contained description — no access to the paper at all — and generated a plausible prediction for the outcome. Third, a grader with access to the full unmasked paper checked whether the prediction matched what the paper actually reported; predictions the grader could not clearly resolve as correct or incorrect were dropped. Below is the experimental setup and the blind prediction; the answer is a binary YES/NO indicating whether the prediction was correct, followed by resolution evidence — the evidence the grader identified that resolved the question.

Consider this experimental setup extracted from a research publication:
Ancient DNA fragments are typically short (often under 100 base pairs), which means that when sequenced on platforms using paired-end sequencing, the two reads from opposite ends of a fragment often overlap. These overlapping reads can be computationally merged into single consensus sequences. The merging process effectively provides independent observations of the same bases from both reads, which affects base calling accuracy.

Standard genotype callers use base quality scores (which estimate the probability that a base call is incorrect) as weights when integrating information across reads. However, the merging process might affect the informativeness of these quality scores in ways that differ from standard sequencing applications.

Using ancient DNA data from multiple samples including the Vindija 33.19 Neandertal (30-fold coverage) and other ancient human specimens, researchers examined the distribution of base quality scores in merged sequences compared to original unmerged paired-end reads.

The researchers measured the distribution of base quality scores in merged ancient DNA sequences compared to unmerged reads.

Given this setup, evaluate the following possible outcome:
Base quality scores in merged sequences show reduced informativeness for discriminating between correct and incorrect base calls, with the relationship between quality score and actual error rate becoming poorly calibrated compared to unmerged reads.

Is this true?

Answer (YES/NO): NO